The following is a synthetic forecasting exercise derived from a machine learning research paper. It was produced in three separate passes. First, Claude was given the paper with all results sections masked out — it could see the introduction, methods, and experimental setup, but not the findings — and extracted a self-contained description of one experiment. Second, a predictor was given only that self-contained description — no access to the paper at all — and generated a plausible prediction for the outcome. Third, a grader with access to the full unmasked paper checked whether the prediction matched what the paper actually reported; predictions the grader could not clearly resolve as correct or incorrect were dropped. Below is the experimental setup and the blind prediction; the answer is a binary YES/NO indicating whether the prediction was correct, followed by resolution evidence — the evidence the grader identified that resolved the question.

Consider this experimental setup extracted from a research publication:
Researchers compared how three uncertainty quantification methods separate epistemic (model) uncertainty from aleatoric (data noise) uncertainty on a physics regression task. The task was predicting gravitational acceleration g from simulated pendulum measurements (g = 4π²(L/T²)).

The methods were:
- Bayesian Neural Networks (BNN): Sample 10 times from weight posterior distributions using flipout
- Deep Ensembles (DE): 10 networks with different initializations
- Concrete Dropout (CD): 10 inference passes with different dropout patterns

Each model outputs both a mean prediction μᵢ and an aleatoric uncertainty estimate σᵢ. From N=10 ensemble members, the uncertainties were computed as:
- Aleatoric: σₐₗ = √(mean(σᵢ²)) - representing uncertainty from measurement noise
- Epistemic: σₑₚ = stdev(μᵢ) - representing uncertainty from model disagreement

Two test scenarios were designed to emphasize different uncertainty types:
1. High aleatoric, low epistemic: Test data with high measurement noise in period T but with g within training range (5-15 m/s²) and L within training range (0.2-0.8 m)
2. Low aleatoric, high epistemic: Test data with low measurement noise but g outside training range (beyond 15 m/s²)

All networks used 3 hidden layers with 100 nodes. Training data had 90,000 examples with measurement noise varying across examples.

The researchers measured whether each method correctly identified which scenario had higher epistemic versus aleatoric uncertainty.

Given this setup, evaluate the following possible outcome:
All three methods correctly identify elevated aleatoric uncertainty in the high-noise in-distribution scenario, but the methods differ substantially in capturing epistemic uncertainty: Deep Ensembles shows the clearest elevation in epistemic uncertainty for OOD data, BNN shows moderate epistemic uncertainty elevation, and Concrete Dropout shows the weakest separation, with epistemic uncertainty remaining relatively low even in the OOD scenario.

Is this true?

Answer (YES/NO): YES